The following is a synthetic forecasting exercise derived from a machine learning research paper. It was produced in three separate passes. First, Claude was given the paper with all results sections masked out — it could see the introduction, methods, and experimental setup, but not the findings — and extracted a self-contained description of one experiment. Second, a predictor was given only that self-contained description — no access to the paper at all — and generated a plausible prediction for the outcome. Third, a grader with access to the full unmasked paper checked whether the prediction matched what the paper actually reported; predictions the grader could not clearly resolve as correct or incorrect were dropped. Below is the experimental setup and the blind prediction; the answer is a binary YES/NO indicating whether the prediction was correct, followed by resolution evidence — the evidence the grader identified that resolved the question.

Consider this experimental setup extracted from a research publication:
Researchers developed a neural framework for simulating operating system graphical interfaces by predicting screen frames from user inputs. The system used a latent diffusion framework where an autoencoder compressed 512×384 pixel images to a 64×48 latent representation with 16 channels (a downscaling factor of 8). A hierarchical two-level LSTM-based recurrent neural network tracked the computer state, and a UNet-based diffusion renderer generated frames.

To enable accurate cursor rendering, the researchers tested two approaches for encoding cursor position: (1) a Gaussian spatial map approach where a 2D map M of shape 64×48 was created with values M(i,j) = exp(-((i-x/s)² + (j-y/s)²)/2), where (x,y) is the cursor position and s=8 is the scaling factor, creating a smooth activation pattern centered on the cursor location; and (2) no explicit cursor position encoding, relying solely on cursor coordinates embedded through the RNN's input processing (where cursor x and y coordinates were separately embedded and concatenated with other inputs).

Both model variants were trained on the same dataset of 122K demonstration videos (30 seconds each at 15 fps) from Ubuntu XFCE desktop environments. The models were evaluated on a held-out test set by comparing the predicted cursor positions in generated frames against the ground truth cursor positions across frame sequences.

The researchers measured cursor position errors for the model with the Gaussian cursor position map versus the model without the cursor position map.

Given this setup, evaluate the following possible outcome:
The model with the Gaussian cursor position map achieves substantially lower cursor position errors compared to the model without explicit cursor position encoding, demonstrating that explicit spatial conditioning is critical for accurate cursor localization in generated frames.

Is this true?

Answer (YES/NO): YES